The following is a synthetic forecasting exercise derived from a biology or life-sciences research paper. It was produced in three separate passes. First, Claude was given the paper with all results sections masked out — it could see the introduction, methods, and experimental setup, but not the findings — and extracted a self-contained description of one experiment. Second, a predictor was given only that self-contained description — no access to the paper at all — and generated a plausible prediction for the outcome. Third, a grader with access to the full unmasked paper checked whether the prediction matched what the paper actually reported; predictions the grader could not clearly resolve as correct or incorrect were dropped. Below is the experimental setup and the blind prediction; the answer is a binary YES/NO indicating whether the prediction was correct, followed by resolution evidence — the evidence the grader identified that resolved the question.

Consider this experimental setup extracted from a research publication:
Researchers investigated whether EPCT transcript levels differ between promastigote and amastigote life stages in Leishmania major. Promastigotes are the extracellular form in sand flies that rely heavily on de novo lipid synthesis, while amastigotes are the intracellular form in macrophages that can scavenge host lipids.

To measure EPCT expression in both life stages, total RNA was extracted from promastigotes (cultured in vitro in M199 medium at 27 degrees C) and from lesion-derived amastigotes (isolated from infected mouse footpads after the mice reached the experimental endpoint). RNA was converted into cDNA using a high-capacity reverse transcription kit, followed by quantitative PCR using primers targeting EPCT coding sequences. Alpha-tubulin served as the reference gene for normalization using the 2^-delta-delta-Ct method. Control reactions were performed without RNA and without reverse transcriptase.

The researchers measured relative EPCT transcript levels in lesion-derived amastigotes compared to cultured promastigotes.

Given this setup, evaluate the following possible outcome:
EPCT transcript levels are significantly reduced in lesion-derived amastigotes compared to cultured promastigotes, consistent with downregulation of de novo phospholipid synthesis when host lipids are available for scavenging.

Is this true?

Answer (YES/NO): YES